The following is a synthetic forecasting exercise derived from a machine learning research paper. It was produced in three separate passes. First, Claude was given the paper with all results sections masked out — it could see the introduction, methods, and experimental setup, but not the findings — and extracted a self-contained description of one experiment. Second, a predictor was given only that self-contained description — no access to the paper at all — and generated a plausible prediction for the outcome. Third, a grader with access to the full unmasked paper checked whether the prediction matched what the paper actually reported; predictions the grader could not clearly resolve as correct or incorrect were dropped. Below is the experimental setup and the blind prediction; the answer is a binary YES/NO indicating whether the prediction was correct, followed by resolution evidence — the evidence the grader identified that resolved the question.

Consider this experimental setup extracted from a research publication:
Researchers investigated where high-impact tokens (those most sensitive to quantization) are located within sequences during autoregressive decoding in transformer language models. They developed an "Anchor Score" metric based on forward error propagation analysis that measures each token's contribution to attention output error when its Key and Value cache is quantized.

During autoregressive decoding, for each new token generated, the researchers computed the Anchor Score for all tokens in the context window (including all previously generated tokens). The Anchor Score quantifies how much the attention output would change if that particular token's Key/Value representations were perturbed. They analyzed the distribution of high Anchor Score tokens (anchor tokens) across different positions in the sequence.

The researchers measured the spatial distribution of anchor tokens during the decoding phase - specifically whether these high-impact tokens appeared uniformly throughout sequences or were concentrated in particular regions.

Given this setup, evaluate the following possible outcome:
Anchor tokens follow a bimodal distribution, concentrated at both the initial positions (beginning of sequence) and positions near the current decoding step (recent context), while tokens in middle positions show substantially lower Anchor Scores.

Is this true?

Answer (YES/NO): YES